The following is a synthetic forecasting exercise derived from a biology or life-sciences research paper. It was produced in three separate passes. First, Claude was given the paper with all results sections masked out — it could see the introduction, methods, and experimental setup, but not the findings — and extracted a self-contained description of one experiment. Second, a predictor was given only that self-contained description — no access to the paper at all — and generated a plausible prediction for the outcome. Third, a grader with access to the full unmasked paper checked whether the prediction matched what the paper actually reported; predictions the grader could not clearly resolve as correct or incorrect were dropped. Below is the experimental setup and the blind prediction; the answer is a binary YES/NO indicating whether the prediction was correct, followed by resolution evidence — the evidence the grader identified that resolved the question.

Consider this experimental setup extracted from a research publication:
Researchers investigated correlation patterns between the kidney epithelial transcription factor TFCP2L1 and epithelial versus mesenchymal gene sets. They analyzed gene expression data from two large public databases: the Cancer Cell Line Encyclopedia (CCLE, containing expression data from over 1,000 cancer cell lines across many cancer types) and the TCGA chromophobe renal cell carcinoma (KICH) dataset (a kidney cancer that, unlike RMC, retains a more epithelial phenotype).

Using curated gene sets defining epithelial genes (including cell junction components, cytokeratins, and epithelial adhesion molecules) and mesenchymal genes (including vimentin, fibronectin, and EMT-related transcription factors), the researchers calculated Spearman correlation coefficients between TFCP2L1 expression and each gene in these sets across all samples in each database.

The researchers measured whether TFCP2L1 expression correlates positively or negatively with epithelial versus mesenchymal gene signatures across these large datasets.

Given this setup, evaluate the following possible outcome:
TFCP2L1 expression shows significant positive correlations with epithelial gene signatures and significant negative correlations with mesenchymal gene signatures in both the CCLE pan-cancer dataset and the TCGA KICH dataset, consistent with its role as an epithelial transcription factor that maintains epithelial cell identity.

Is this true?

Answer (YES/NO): NO